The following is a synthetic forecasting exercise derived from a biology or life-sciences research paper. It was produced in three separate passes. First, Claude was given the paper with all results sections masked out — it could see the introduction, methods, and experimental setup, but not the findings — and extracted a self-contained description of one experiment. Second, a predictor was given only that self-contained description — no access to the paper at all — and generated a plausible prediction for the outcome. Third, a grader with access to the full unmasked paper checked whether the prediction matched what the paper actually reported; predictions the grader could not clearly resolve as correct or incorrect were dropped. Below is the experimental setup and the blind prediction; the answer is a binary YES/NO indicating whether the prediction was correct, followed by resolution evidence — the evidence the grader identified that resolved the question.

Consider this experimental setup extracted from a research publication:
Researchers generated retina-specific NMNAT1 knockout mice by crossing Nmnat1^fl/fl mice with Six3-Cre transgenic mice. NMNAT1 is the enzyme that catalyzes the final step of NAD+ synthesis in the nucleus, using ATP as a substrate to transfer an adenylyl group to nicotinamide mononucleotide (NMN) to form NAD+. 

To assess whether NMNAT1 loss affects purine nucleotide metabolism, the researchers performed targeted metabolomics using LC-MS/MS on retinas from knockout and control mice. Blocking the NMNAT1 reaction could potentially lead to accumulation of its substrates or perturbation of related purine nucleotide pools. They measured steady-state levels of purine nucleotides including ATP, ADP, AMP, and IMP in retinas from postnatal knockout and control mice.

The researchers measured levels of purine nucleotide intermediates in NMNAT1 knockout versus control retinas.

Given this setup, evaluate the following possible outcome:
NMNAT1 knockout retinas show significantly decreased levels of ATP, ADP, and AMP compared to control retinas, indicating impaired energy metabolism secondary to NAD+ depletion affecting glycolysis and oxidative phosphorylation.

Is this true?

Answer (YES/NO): NO